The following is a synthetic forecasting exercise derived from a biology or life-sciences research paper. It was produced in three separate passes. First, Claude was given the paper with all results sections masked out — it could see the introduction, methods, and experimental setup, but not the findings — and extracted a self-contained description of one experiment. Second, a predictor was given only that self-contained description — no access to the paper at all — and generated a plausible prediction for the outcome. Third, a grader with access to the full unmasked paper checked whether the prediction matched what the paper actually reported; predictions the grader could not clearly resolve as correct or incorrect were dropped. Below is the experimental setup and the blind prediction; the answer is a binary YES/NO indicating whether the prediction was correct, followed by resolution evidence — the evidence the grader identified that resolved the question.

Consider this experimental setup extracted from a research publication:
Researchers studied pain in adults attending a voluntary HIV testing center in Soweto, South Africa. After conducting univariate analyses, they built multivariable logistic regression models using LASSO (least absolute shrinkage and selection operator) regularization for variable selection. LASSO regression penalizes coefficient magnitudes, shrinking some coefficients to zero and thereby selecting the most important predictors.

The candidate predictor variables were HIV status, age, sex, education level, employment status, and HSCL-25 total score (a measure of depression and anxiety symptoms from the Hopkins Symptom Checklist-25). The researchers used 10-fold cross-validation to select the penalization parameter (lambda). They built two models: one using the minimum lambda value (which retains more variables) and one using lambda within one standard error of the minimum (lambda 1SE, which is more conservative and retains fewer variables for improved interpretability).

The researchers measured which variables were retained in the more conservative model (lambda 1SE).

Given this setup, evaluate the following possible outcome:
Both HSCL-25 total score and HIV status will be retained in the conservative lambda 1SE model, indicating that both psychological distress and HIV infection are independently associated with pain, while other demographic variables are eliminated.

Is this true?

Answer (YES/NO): NO